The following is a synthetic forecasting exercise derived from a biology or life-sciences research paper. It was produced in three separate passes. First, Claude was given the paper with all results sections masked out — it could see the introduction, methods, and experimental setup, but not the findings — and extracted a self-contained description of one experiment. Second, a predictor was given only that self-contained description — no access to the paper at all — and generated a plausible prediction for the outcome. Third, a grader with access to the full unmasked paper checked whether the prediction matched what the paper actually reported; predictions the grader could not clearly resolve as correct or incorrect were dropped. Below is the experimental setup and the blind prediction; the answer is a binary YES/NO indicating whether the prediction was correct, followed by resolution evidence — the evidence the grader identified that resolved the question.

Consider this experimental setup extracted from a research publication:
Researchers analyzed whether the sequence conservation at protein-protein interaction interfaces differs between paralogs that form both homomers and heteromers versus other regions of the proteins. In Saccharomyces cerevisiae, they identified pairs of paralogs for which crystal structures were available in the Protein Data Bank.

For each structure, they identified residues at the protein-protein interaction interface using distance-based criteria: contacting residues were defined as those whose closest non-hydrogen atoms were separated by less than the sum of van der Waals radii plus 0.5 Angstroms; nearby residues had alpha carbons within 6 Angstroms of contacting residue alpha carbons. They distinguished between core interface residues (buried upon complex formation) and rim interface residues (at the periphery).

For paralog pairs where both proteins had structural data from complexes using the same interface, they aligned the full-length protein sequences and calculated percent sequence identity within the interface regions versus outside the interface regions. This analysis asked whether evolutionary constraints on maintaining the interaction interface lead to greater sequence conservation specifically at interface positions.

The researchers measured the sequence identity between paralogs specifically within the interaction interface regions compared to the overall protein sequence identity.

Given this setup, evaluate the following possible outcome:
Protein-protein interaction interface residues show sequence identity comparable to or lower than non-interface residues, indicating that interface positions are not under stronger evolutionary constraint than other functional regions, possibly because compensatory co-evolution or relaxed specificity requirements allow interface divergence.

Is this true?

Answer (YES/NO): NO